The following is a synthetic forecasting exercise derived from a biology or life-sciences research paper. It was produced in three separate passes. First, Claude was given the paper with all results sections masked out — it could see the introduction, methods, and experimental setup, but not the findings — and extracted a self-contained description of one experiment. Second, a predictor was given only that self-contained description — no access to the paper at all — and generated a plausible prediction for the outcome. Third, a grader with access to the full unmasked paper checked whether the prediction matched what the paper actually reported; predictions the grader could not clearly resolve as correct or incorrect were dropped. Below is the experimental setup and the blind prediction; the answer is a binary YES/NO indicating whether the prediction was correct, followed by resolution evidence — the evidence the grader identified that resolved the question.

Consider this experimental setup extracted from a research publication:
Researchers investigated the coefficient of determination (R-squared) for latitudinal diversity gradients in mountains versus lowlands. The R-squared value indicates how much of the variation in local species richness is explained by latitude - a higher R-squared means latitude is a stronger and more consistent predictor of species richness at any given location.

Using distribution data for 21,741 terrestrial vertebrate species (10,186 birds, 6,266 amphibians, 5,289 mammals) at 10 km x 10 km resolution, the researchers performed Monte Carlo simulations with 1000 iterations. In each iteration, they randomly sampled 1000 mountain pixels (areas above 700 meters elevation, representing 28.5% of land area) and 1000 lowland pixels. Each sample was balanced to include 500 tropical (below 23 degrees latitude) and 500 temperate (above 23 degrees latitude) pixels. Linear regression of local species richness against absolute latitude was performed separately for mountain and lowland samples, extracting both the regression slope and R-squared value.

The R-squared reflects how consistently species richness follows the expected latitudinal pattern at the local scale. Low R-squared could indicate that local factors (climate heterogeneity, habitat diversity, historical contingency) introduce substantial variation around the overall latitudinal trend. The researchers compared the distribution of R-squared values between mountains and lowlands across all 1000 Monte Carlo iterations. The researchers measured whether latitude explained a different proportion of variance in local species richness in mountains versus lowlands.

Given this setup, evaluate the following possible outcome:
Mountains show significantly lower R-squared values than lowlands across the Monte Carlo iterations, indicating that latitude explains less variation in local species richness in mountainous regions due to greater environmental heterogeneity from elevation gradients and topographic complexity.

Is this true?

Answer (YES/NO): NO